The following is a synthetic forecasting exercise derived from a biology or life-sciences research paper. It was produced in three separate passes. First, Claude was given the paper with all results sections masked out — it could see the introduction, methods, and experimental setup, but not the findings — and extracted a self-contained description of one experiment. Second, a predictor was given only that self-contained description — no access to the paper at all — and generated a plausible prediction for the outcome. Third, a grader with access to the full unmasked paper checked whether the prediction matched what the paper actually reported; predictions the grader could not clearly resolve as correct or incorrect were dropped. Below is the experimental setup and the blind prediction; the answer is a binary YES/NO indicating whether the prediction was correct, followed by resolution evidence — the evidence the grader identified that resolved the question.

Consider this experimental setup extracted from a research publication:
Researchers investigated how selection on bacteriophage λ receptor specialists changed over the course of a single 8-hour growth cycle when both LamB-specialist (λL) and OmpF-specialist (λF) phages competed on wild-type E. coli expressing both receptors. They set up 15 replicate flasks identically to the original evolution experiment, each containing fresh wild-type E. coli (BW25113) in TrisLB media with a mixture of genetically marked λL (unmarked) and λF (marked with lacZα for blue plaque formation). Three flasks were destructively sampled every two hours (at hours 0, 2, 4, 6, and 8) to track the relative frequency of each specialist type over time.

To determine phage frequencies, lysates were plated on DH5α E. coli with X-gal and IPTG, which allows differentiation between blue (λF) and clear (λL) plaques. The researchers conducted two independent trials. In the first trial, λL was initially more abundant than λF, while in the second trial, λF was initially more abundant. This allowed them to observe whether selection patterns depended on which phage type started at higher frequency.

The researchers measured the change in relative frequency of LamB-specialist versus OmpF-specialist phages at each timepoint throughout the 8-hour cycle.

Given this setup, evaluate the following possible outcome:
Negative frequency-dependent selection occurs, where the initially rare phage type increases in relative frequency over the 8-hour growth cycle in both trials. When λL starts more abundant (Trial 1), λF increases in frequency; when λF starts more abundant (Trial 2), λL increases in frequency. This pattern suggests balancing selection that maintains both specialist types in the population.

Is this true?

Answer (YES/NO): NO